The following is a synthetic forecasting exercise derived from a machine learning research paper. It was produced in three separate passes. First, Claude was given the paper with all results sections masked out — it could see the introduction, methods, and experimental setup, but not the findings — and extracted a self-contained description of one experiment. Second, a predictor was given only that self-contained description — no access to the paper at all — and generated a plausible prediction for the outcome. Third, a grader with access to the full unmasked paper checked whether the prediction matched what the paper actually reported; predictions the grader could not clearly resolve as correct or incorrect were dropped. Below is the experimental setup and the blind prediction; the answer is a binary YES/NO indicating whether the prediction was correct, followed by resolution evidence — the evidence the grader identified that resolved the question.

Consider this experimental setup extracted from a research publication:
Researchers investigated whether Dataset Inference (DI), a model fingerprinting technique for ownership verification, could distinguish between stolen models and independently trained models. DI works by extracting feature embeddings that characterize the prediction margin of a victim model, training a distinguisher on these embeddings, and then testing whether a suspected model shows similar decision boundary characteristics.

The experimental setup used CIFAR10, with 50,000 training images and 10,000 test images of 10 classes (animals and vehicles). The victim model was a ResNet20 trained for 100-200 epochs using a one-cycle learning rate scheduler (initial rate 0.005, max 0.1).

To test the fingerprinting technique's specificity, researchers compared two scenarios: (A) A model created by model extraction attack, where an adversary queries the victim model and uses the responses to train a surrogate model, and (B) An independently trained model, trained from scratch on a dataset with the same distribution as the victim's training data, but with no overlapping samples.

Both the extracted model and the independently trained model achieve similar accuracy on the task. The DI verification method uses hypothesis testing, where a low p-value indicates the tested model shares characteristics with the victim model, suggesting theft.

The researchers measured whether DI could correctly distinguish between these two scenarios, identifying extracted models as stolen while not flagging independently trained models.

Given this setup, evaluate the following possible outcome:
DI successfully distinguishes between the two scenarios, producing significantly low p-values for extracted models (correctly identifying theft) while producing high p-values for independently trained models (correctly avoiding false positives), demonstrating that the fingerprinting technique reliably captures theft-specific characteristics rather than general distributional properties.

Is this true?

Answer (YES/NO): NO